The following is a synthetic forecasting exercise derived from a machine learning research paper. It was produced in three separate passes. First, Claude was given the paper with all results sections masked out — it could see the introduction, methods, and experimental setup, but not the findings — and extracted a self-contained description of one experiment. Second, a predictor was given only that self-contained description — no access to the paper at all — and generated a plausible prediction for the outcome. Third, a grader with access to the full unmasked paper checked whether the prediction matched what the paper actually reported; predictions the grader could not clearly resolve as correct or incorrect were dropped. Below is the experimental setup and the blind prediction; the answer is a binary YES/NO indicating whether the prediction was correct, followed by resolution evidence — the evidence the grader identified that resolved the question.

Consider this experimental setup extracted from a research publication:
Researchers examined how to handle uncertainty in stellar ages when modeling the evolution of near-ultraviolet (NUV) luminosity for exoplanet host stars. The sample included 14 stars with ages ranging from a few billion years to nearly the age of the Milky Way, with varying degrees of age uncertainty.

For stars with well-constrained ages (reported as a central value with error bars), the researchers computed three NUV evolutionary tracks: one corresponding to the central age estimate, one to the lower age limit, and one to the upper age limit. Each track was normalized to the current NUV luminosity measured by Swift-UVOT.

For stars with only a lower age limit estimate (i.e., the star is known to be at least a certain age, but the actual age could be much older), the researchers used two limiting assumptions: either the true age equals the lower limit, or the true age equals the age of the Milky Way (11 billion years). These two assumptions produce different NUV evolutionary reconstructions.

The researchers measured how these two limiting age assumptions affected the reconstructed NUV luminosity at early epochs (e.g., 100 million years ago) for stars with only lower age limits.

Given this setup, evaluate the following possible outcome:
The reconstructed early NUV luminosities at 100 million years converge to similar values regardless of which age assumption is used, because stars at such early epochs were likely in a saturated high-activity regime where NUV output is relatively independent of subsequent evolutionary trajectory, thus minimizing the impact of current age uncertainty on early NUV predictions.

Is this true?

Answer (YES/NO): NO